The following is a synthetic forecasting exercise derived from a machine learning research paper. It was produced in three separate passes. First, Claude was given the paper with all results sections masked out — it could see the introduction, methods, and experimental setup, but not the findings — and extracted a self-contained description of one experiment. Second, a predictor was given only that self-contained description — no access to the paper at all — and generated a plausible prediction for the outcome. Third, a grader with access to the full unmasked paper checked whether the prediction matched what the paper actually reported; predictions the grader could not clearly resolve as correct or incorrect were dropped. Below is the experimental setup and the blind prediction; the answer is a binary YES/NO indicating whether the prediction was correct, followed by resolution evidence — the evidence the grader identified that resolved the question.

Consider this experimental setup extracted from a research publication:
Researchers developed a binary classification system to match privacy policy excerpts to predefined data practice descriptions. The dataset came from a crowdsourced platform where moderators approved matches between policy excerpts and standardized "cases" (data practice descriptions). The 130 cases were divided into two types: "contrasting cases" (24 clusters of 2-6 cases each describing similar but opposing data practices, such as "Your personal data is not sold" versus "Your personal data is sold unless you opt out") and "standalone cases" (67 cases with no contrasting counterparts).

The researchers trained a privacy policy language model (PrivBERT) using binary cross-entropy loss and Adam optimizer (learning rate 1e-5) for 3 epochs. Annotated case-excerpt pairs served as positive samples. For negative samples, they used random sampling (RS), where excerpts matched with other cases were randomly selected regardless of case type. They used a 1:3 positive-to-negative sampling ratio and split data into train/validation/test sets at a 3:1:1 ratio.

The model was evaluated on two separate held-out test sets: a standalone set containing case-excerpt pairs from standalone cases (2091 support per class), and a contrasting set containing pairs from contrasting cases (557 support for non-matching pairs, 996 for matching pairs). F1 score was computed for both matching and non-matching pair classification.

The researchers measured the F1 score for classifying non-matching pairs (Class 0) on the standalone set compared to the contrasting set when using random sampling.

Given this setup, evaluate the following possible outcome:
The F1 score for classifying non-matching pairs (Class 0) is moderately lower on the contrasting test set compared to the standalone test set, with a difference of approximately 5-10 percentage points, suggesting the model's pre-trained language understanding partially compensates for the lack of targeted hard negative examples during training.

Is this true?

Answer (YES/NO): NO